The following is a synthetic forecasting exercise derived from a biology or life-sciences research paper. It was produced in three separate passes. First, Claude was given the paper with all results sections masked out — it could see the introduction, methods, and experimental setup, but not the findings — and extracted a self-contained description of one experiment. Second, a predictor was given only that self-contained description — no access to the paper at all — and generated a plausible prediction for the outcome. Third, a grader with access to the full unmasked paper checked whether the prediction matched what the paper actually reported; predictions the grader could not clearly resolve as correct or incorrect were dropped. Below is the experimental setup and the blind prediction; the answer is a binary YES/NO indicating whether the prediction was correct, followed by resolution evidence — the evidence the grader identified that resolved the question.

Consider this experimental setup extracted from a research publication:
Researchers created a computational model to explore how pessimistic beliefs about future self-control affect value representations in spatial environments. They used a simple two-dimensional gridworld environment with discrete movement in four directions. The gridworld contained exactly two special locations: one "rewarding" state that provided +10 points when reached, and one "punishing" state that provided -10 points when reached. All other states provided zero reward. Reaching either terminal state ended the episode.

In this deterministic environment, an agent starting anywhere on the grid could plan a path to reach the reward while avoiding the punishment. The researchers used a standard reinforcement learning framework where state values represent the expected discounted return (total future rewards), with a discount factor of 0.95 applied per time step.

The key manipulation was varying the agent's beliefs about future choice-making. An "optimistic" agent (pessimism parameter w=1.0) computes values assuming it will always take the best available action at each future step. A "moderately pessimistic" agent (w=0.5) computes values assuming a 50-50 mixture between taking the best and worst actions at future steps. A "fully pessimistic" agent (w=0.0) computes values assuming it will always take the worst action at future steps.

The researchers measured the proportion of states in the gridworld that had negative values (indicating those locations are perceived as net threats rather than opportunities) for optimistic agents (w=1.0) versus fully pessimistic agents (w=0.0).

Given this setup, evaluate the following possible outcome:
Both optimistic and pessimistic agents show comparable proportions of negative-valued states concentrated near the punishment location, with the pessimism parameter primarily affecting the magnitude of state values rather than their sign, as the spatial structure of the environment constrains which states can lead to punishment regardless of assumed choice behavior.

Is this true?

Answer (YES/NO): NO